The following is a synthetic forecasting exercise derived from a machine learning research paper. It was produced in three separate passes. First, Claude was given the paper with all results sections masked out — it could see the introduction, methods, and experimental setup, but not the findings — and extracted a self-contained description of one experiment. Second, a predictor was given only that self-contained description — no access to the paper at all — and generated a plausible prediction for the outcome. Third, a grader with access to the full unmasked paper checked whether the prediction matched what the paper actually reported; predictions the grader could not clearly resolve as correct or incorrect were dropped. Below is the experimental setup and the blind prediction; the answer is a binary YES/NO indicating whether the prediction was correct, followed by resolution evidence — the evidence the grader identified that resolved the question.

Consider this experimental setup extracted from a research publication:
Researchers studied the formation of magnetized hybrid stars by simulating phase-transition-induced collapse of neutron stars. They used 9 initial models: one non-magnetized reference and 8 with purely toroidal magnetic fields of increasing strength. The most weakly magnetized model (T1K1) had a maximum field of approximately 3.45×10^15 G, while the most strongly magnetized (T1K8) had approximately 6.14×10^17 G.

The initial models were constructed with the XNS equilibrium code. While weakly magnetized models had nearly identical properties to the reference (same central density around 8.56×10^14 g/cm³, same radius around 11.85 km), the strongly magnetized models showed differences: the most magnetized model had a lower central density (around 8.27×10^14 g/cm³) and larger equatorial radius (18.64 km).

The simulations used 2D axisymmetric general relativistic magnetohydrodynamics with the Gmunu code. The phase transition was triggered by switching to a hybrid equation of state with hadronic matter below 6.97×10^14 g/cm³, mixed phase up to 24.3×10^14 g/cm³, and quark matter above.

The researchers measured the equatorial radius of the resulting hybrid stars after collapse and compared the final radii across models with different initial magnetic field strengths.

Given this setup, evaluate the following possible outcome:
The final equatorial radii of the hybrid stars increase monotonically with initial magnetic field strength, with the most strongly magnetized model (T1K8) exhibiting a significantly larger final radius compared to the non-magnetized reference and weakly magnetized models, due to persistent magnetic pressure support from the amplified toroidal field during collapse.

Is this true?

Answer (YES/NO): YES